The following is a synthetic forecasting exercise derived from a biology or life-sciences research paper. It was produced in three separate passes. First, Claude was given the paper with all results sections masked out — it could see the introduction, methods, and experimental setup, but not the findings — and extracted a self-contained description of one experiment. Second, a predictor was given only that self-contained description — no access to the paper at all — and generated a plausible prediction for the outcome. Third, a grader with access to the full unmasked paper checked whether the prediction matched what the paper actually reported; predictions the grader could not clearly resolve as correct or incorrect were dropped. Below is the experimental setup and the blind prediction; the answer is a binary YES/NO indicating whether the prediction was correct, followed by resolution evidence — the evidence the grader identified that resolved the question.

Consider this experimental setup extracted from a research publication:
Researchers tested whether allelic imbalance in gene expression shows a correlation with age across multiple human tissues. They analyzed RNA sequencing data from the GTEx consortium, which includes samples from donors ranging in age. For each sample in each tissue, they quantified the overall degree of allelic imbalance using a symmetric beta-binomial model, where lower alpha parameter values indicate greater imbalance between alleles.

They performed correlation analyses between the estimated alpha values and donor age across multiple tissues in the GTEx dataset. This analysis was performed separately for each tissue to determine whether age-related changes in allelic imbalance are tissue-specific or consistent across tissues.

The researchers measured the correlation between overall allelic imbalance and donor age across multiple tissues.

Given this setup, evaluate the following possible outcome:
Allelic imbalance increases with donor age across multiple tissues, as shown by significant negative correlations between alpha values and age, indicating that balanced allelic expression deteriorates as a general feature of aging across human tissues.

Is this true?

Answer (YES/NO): NO